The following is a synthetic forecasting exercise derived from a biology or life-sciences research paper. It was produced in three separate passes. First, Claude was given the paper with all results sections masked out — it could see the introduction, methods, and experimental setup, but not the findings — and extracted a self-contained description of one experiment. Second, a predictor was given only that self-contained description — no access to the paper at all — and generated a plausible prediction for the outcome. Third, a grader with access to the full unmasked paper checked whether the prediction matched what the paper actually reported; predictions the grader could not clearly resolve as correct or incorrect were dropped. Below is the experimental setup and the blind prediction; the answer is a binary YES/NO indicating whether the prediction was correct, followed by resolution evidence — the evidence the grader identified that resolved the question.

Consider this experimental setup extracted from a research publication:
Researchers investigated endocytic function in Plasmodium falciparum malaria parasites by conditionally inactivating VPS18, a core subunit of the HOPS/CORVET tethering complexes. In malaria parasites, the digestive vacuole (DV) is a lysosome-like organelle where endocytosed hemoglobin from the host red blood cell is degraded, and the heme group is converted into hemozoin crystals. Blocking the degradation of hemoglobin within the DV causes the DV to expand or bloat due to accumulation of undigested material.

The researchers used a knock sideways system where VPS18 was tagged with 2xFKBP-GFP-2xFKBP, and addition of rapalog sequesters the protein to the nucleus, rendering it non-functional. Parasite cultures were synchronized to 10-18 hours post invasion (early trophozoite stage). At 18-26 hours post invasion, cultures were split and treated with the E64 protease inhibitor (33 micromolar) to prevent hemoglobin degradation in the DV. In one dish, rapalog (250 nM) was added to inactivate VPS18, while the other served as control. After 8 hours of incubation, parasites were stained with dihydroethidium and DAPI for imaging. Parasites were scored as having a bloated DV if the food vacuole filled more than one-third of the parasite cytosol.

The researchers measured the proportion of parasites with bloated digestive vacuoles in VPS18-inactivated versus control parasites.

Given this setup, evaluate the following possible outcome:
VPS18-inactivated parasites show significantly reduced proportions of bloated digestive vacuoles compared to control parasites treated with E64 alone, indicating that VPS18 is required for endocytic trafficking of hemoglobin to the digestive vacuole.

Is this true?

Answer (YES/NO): YES